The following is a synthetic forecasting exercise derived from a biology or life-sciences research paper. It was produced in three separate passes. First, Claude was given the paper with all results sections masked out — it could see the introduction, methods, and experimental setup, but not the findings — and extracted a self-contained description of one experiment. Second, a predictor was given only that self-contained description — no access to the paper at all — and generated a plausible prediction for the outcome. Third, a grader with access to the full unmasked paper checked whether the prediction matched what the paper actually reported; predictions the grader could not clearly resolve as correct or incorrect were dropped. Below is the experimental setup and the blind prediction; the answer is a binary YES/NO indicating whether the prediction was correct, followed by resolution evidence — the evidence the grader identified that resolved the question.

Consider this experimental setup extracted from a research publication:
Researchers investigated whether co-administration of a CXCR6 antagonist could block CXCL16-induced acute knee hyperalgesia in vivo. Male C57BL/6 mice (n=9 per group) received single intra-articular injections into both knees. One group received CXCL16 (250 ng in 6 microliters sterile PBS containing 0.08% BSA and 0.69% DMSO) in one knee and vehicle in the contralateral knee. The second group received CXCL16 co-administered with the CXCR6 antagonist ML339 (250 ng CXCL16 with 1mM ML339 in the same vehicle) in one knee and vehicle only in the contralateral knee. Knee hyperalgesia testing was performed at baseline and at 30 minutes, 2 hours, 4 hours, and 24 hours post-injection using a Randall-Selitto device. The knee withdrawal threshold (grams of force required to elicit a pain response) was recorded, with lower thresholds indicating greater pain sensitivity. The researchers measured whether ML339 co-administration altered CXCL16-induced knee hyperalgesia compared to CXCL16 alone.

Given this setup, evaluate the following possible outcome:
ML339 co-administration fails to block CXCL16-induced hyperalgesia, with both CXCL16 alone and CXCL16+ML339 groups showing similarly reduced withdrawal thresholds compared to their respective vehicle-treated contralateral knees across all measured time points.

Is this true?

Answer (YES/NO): NO